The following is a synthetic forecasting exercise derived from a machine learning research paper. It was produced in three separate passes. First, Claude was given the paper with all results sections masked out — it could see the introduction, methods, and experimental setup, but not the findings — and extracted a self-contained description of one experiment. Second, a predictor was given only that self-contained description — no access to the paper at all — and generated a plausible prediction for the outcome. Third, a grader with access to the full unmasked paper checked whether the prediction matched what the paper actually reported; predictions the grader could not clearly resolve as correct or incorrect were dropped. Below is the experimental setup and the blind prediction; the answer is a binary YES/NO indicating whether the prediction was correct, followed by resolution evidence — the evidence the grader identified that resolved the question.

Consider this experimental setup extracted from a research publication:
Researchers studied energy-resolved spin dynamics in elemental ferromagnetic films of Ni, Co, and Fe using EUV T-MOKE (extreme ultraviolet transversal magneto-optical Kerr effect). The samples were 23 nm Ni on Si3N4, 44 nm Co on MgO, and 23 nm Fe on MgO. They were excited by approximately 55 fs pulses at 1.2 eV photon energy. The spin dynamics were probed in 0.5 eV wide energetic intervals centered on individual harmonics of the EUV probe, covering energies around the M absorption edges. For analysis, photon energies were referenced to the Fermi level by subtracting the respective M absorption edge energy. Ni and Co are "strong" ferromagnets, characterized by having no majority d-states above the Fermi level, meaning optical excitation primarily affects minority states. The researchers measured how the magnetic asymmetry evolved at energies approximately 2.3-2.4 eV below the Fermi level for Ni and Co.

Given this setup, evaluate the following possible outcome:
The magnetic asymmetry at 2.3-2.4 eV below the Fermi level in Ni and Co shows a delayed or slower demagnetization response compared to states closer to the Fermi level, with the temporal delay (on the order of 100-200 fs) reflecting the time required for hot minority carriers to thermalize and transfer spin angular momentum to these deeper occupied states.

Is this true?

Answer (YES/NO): NO